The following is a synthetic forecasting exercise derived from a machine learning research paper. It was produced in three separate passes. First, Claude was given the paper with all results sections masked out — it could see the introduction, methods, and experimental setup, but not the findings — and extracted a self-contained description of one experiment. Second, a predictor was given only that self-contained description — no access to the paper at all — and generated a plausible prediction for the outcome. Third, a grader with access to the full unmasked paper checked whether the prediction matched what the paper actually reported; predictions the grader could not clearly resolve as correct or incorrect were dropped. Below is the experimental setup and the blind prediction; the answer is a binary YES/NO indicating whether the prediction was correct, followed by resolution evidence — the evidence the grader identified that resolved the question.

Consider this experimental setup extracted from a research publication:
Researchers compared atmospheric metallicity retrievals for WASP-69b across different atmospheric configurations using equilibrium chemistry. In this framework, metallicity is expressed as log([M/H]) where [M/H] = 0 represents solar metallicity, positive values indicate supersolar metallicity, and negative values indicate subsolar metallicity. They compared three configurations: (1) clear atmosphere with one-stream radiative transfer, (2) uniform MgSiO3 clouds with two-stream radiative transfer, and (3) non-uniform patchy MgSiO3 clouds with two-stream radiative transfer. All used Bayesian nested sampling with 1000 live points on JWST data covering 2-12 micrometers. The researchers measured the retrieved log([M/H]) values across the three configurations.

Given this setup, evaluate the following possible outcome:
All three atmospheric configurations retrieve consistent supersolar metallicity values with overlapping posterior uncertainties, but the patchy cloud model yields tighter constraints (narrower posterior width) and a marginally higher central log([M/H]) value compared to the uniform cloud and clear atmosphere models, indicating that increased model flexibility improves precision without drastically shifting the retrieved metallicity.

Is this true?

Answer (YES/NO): NO